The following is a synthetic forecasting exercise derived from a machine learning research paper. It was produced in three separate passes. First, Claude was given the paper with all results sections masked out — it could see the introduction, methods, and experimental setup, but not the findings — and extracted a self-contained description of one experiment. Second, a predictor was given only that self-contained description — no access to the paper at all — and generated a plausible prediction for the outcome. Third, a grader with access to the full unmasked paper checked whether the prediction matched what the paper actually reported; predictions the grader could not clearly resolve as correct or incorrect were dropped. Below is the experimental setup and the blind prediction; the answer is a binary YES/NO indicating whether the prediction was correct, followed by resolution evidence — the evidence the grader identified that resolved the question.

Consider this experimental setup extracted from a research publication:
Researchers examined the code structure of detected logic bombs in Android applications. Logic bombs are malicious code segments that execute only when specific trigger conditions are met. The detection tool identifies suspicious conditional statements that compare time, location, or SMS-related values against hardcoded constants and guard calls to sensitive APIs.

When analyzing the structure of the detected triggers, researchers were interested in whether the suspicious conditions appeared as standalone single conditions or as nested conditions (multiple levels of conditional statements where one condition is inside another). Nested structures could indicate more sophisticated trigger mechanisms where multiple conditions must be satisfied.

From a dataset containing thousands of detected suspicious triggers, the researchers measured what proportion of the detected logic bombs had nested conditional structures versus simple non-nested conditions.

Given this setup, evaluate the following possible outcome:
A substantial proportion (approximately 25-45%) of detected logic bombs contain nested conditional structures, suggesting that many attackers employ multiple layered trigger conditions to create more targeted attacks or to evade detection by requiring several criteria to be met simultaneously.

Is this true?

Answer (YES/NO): NO